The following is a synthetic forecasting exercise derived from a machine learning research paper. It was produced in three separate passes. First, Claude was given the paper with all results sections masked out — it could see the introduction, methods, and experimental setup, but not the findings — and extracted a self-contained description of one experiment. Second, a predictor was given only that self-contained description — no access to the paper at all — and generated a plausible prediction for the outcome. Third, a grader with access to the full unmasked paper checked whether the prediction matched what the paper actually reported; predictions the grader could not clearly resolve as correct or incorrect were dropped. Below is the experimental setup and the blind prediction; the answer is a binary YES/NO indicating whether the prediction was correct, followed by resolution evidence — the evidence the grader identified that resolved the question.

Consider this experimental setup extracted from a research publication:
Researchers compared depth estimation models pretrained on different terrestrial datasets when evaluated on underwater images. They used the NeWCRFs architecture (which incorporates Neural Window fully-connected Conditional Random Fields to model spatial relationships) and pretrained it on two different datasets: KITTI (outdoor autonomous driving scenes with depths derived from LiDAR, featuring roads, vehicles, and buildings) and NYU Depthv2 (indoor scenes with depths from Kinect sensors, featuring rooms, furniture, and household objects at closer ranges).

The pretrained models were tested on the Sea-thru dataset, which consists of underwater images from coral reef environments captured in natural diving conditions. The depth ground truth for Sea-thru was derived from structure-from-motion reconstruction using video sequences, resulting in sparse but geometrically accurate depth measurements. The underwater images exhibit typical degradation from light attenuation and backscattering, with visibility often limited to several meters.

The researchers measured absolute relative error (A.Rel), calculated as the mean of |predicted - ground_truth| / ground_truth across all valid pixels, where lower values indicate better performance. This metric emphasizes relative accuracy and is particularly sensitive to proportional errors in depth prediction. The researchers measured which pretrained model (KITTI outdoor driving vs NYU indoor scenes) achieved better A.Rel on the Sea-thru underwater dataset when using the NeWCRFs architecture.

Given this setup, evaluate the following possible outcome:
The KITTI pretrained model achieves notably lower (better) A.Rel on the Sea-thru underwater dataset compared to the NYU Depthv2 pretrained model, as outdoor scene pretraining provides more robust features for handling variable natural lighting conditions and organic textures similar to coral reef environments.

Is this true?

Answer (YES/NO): NO